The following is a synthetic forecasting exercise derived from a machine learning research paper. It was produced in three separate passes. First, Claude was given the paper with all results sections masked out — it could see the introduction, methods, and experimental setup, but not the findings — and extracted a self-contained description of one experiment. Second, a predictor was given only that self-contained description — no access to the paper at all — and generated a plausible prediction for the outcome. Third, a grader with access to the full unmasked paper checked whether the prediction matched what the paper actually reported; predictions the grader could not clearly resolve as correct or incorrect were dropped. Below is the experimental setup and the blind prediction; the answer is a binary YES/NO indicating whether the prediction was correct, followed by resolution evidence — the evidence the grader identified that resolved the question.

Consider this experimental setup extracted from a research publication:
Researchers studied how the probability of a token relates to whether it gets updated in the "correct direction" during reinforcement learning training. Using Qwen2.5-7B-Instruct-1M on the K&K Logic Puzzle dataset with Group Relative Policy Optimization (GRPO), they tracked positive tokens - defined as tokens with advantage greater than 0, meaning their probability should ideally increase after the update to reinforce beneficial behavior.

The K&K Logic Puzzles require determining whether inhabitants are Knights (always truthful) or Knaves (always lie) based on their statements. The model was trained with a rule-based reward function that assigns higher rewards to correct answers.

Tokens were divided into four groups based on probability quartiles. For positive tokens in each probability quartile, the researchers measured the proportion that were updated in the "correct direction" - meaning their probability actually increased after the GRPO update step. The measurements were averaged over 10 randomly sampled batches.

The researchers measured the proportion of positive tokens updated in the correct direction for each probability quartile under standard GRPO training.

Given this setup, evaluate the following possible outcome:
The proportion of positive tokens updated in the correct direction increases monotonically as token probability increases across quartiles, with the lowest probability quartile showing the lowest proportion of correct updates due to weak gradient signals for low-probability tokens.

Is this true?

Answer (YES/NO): NO